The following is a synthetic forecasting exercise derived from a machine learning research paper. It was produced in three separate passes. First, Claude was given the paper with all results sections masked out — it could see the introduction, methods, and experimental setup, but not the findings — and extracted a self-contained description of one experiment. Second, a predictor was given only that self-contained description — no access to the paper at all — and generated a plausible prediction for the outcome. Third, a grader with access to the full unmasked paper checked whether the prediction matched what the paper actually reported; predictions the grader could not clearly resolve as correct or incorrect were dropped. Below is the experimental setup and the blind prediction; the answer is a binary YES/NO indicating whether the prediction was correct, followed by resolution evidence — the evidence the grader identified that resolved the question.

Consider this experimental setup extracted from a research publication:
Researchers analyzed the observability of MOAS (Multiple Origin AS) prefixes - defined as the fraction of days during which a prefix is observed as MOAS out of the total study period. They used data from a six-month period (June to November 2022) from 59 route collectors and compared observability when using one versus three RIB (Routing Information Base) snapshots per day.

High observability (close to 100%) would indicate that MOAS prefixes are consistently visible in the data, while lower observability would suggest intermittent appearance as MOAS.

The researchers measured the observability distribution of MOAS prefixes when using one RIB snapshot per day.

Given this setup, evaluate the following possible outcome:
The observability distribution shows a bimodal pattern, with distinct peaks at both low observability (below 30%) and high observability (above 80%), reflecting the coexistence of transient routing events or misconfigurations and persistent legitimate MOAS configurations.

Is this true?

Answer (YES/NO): NO